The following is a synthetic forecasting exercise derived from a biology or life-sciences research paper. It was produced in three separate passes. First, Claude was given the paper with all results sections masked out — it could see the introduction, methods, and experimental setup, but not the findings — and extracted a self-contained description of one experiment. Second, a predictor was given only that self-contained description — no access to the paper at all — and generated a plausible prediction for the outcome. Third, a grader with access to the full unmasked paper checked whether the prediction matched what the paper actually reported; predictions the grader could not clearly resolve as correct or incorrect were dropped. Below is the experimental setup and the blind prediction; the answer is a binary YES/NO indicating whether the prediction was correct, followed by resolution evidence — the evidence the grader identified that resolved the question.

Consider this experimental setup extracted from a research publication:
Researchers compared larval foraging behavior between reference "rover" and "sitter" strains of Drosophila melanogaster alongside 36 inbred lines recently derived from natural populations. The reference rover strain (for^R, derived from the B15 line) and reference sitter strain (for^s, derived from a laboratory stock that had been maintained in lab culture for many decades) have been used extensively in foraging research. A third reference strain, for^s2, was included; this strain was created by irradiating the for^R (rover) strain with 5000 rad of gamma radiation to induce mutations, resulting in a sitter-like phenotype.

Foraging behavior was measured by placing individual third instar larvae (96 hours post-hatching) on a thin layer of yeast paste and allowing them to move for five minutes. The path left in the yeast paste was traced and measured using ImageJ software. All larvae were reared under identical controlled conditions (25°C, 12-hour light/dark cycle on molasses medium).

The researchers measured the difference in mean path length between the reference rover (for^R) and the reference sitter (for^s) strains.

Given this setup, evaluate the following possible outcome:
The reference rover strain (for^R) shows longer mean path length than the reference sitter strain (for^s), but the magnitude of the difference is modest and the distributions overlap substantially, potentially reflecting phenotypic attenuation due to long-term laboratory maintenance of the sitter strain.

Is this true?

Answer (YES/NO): NO